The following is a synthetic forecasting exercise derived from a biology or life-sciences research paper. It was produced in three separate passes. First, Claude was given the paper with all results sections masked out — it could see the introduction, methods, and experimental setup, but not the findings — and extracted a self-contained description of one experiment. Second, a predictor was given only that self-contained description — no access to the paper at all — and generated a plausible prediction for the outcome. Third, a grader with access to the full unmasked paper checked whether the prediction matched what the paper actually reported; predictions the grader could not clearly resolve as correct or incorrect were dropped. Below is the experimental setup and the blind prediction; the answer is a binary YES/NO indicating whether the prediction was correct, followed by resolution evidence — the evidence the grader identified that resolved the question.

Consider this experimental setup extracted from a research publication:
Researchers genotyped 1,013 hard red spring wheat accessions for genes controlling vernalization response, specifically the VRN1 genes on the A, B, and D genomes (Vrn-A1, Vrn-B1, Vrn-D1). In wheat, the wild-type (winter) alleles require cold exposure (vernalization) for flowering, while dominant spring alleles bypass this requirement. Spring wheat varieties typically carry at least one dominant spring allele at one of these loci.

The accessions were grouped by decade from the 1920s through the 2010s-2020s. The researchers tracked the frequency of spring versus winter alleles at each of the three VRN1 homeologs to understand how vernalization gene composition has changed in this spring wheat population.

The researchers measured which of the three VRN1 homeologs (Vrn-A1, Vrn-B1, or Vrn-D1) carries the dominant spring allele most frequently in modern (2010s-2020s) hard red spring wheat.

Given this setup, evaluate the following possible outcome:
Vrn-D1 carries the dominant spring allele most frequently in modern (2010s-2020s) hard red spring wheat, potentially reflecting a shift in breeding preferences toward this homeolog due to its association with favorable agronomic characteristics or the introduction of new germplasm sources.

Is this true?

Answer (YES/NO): NO